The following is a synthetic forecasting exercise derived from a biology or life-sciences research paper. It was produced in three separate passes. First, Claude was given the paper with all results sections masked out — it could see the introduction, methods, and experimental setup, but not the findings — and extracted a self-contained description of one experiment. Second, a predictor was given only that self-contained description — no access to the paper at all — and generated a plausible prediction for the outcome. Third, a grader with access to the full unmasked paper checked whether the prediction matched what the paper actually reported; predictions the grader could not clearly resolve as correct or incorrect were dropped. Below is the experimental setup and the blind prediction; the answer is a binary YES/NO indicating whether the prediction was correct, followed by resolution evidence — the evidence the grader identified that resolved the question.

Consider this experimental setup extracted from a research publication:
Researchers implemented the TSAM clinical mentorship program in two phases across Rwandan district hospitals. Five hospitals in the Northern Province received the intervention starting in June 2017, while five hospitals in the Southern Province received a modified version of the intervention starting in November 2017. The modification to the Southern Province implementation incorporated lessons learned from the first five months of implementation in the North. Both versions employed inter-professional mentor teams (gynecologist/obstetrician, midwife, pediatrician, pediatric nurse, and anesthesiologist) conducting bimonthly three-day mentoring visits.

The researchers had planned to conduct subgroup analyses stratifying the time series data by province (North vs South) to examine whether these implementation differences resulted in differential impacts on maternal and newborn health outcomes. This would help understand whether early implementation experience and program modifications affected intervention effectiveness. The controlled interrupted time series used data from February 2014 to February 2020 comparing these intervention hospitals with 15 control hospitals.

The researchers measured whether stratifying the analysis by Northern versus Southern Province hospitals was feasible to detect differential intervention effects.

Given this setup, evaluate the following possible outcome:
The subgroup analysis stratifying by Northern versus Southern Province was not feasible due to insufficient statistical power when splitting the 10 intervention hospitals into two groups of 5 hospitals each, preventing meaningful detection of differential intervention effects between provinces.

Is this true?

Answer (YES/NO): YES